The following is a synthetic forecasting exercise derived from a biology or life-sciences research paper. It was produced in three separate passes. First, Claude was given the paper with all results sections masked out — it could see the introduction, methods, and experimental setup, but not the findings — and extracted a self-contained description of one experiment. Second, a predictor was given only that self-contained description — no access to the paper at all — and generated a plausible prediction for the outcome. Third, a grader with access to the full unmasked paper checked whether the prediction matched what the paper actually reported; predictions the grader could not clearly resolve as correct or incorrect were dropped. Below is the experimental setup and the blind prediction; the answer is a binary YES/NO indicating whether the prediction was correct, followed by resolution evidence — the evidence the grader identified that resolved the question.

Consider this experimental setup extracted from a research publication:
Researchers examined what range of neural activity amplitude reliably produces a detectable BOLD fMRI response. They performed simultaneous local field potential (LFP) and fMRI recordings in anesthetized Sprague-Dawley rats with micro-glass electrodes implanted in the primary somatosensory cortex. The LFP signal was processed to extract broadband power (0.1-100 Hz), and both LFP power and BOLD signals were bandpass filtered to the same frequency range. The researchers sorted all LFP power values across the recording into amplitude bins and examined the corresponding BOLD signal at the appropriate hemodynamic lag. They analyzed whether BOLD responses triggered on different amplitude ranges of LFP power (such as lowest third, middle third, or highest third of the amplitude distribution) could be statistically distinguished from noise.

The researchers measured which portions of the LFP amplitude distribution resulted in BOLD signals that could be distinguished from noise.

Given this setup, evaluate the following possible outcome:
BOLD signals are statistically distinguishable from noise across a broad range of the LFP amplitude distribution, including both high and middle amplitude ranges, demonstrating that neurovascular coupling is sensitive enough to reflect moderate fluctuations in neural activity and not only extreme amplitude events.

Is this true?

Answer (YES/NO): NO